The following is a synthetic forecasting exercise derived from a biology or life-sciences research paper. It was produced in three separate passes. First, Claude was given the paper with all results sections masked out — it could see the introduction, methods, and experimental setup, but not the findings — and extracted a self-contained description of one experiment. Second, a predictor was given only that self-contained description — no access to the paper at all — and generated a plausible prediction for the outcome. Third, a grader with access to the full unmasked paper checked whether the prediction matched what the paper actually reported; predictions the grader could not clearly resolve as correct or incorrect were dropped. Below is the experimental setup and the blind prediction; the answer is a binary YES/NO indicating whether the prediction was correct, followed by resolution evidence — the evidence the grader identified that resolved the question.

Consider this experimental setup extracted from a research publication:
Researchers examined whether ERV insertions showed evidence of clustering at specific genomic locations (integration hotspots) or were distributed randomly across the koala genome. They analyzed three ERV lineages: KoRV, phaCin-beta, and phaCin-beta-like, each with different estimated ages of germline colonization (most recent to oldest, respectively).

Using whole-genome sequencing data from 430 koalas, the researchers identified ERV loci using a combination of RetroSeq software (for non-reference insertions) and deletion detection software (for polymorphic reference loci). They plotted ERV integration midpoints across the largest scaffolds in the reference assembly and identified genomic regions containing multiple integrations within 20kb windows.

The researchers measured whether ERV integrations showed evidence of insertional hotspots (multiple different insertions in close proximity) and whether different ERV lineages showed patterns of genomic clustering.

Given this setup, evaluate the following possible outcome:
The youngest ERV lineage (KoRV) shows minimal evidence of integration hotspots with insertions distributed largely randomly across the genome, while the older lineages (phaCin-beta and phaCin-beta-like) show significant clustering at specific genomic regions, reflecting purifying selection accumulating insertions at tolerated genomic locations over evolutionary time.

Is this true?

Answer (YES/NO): NO